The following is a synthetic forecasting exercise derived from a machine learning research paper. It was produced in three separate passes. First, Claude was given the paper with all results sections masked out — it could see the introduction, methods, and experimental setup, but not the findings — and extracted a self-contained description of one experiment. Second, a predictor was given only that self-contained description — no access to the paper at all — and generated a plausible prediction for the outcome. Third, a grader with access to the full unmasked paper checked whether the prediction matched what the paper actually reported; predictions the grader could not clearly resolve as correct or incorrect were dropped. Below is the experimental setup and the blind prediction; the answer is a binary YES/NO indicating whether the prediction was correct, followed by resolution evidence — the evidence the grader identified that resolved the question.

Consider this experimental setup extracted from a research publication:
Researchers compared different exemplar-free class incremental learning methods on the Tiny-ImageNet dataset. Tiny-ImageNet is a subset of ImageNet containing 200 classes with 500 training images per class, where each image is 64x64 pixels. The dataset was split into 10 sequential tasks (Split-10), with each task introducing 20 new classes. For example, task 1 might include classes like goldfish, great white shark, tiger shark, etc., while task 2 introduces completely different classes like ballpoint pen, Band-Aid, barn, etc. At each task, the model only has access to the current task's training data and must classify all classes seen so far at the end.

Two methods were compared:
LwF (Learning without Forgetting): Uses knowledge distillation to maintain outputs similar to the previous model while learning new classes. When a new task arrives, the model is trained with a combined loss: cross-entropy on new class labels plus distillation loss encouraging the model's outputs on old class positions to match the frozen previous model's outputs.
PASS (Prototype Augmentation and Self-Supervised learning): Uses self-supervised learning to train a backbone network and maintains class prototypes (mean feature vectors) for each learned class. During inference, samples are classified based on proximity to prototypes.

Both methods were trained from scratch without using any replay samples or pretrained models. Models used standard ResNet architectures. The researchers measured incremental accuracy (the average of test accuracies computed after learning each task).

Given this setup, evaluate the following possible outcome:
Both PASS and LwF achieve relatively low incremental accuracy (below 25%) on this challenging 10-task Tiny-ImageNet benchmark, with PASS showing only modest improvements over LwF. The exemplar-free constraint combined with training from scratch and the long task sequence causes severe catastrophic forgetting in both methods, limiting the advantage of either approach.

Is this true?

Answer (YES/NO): NO